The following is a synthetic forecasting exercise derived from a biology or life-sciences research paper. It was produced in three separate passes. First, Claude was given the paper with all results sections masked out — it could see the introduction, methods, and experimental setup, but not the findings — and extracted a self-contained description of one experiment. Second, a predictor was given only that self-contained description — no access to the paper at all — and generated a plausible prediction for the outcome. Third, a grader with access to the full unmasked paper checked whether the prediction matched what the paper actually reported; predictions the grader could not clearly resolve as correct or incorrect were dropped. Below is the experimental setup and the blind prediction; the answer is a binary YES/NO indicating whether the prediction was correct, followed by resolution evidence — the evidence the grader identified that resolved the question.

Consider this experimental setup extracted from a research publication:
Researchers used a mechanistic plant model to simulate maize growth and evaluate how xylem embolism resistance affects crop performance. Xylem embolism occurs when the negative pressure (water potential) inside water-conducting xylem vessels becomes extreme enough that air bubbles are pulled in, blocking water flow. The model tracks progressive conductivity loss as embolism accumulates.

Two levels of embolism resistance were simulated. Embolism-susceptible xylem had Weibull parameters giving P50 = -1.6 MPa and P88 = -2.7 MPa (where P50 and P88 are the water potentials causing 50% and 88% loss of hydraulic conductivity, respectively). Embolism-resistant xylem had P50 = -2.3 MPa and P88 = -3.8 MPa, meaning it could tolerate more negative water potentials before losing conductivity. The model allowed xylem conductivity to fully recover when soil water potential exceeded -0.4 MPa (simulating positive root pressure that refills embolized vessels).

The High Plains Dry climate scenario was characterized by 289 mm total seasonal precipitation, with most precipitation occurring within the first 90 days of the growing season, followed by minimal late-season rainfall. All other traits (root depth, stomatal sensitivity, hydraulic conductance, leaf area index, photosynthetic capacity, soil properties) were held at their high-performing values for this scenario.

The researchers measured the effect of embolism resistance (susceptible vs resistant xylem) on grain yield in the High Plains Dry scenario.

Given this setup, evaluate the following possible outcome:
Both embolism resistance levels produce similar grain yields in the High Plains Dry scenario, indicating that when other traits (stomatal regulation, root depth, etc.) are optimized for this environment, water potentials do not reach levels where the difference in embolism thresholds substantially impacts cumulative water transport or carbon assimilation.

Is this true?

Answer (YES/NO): NO